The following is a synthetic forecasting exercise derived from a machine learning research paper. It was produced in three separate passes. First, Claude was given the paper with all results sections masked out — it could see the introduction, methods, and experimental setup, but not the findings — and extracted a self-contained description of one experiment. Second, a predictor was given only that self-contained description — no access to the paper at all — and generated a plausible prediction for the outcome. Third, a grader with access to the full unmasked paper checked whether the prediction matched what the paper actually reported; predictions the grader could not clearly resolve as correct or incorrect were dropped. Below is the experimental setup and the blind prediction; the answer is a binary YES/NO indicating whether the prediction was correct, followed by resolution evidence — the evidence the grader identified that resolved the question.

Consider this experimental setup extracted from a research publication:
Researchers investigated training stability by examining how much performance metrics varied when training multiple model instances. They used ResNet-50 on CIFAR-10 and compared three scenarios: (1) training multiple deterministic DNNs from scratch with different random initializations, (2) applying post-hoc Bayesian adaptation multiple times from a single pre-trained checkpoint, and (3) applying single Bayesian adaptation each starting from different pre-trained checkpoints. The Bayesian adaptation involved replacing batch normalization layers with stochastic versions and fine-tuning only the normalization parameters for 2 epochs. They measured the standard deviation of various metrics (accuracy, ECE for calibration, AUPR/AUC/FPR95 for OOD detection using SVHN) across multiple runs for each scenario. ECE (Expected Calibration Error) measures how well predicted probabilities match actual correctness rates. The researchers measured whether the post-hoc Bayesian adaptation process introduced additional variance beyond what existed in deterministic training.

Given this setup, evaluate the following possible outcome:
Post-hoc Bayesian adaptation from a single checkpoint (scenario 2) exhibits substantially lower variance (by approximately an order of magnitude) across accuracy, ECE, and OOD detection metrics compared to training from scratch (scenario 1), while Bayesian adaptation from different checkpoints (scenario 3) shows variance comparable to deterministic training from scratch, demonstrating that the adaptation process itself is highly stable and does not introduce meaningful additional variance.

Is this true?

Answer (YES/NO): NO